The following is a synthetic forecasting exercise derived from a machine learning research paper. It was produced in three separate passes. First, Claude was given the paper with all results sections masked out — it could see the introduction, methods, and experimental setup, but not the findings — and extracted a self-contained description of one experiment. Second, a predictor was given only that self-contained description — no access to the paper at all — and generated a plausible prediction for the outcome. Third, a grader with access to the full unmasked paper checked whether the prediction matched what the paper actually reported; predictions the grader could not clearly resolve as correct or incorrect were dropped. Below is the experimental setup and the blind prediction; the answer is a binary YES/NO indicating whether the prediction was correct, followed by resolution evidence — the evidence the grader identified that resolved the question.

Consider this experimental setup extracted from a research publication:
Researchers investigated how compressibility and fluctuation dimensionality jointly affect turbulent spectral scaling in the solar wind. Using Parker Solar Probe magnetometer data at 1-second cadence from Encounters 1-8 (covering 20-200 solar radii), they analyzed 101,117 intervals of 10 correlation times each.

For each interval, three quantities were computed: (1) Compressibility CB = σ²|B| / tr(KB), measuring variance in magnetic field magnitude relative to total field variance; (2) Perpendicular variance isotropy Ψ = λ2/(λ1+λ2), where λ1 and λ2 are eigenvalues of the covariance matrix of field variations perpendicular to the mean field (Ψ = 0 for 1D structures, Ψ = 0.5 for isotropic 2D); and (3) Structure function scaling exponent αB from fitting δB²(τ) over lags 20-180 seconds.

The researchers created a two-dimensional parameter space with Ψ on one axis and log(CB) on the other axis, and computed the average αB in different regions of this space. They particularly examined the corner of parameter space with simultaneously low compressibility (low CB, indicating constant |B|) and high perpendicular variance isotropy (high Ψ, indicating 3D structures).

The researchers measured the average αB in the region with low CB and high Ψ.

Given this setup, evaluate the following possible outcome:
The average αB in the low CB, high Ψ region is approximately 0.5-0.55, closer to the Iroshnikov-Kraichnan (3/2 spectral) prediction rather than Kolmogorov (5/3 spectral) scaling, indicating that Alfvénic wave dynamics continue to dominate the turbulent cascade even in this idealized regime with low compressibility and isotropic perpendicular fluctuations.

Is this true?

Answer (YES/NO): YES